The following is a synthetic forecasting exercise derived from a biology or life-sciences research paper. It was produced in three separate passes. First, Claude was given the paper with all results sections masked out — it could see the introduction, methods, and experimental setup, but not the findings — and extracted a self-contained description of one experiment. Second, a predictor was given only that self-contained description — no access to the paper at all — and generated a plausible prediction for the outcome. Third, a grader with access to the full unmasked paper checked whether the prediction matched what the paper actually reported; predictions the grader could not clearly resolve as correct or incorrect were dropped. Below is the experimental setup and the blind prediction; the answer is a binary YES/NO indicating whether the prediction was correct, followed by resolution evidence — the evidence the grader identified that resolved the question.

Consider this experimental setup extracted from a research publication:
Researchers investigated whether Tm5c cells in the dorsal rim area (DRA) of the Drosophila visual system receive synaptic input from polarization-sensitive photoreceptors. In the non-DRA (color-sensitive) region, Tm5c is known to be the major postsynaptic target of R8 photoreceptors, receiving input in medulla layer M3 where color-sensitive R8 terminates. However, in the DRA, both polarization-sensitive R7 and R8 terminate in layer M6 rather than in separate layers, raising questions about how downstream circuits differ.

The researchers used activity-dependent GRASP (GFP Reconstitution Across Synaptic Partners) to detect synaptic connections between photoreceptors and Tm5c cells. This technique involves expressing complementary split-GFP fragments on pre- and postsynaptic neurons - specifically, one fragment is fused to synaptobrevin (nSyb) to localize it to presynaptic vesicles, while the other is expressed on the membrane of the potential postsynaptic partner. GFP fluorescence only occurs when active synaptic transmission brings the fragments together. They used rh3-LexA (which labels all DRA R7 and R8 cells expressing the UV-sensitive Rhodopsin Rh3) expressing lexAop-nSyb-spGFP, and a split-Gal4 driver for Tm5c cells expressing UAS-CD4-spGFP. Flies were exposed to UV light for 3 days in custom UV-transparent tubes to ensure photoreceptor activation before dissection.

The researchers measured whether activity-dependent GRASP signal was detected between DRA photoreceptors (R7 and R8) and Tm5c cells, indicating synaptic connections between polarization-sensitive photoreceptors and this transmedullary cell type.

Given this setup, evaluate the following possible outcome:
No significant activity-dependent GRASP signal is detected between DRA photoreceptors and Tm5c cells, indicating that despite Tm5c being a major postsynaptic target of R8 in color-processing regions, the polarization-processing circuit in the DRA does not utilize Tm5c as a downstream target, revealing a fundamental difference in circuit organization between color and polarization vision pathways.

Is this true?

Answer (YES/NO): NO